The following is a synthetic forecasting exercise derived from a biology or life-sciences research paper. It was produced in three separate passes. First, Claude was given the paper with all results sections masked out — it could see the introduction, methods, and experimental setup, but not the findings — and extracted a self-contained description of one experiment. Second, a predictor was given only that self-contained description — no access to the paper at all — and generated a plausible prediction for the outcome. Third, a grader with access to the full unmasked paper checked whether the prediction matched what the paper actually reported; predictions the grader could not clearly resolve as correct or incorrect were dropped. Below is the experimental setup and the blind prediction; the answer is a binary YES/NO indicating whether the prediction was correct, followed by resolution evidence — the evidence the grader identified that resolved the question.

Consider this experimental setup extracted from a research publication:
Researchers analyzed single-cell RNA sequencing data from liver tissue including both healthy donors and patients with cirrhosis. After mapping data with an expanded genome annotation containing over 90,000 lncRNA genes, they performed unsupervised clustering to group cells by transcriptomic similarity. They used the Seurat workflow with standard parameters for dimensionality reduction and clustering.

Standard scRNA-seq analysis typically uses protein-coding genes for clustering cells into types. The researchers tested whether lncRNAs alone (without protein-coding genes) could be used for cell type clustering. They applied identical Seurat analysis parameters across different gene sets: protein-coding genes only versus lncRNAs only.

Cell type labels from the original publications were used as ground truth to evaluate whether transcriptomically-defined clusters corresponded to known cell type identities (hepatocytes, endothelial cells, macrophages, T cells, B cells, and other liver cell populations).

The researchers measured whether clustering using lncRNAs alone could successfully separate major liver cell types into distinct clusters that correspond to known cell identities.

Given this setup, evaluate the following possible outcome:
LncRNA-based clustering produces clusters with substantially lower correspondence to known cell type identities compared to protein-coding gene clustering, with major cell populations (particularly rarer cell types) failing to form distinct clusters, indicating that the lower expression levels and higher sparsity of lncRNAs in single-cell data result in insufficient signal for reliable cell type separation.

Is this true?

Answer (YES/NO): NO